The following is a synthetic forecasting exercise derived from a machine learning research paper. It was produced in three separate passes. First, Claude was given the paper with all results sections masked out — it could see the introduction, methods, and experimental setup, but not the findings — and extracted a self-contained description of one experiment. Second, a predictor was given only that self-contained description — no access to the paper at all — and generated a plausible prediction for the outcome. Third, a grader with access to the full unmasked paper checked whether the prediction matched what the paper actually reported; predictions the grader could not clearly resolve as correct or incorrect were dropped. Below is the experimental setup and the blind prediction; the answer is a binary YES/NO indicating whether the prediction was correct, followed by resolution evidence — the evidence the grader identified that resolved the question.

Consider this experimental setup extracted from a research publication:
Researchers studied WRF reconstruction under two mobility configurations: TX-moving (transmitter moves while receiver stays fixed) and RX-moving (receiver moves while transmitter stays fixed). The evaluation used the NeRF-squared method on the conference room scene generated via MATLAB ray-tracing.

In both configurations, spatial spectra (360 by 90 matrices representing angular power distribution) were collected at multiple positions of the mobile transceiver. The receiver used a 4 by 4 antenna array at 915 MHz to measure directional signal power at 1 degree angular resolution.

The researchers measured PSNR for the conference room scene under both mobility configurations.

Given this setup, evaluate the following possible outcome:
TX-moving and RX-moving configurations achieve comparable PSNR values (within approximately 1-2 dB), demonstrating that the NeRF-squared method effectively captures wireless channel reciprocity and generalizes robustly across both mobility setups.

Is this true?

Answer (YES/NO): NO